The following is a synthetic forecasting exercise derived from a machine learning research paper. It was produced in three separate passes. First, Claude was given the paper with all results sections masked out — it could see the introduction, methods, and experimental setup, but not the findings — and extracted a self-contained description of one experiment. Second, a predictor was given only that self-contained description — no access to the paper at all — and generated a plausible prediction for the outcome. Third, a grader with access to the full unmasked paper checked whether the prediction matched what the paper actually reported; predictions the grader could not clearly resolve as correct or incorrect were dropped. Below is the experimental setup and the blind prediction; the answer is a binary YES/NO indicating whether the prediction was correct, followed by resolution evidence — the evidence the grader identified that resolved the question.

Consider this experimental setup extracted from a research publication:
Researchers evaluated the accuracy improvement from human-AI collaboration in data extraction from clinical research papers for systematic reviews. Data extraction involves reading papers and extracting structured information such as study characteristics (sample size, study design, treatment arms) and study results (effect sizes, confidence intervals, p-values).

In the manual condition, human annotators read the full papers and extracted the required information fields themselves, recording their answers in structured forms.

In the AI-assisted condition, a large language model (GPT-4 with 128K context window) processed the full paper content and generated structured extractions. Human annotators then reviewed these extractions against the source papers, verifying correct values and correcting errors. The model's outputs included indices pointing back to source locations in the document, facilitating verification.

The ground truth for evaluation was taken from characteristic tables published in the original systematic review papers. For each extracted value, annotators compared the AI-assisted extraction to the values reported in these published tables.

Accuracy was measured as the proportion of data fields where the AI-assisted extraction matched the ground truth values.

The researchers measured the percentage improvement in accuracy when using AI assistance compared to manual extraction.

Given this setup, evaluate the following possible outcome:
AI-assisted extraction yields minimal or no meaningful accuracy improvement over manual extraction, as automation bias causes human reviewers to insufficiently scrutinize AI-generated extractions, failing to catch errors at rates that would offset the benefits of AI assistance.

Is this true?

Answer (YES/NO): NO